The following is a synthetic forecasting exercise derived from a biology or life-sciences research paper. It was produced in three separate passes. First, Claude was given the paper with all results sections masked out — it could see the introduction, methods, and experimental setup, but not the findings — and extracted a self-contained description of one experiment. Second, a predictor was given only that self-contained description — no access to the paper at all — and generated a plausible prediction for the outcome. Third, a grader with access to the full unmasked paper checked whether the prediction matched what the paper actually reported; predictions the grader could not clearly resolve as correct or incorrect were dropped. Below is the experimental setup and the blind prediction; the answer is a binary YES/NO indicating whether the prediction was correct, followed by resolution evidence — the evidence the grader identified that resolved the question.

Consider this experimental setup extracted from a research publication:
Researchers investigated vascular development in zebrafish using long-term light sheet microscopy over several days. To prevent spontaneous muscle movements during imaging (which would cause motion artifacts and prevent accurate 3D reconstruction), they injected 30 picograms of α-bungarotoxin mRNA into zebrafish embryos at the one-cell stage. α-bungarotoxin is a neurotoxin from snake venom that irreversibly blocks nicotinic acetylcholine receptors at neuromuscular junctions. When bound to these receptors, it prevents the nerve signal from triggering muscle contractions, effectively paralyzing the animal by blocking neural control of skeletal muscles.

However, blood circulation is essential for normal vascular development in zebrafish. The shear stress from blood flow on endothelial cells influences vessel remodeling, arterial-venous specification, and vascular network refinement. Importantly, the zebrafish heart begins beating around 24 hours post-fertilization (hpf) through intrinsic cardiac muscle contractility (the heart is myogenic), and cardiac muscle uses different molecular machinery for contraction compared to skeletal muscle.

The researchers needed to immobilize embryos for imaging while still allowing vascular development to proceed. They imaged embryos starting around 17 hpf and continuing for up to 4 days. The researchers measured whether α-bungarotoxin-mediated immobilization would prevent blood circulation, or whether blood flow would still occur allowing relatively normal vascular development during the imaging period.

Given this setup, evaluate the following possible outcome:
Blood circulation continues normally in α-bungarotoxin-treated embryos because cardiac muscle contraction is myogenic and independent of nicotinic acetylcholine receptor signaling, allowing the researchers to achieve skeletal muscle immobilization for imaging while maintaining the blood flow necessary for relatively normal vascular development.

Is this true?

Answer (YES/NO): YES